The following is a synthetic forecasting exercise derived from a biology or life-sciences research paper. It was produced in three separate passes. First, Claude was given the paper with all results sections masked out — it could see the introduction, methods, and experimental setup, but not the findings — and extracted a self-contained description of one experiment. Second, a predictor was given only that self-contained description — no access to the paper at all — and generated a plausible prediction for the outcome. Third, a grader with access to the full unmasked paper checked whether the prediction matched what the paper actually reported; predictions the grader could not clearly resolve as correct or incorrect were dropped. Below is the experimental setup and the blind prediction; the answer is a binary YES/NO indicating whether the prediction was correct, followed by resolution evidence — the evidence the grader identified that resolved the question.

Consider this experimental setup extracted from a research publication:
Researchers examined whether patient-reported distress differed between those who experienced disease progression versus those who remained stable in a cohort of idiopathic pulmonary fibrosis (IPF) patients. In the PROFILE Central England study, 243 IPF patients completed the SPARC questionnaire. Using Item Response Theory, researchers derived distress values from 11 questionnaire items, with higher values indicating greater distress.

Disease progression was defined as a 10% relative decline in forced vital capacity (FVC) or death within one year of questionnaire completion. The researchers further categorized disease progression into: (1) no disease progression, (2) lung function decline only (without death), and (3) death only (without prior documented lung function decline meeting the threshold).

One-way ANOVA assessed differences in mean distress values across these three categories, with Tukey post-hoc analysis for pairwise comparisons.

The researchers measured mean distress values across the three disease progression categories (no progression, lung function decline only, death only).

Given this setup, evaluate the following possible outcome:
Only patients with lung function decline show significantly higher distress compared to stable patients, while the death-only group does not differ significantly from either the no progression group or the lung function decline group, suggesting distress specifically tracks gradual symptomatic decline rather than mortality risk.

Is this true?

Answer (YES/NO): NO